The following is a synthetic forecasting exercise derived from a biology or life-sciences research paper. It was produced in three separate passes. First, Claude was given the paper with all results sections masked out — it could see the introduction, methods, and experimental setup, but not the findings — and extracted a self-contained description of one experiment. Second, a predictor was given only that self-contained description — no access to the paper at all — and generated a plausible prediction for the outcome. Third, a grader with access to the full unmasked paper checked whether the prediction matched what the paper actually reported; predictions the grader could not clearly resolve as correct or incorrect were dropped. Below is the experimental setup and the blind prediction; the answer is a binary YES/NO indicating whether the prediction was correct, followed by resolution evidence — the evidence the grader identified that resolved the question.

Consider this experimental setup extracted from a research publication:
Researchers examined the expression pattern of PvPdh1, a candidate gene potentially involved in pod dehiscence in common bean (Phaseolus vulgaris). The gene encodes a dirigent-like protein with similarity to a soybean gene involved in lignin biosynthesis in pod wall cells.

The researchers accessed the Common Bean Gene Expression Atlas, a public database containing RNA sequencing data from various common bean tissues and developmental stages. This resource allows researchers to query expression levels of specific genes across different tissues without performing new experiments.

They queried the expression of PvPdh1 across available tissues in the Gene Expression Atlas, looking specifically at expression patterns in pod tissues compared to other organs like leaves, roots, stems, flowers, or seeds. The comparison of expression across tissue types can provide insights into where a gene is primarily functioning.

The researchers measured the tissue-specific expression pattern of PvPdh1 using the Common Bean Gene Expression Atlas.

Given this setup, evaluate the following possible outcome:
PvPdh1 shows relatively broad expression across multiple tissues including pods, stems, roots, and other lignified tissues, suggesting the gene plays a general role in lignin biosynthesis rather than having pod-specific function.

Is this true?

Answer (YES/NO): NO